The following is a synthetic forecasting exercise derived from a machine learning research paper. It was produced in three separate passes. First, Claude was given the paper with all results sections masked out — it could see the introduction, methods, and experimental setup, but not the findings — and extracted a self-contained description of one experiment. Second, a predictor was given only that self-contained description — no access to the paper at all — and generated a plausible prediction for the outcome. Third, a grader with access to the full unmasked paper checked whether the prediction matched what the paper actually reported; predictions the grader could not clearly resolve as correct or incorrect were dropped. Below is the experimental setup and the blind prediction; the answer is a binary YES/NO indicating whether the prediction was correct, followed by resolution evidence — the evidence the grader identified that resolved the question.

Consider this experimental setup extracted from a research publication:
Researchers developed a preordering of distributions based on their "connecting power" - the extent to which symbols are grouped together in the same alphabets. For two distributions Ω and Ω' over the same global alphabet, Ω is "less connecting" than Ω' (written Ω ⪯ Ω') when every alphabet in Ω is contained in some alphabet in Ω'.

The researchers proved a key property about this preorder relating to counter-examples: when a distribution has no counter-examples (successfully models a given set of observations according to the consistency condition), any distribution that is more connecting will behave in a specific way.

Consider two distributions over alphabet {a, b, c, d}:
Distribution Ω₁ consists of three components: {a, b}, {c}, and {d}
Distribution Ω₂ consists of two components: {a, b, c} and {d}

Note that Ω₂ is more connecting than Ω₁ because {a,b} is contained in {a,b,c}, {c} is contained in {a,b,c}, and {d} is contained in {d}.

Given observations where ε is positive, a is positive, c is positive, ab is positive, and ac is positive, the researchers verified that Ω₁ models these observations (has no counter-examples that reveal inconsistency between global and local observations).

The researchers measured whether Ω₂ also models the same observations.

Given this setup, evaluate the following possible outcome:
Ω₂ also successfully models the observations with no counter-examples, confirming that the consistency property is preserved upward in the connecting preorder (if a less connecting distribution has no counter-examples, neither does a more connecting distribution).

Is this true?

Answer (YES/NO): YES